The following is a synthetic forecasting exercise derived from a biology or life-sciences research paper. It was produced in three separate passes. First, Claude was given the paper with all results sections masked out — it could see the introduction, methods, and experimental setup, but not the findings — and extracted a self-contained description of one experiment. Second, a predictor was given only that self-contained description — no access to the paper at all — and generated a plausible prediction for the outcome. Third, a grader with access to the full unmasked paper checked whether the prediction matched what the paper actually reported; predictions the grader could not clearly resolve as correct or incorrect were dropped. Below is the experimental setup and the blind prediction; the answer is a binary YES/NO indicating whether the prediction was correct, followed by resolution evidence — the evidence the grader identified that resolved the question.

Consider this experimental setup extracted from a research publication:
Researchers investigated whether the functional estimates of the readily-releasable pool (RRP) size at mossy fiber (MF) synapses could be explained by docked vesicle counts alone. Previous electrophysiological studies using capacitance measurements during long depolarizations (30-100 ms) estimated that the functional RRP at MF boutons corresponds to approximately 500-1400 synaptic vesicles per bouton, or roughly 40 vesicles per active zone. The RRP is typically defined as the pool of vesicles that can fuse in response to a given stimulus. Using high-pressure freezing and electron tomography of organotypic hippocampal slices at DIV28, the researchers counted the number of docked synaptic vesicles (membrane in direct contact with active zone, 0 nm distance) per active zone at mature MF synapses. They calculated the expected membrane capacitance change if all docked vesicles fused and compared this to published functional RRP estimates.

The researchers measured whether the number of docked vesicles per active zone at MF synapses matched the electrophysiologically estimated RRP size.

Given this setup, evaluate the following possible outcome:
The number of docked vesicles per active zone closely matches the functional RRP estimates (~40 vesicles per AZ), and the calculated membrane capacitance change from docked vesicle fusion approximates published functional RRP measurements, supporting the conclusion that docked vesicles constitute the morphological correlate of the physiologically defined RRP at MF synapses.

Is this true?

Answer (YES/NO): NO